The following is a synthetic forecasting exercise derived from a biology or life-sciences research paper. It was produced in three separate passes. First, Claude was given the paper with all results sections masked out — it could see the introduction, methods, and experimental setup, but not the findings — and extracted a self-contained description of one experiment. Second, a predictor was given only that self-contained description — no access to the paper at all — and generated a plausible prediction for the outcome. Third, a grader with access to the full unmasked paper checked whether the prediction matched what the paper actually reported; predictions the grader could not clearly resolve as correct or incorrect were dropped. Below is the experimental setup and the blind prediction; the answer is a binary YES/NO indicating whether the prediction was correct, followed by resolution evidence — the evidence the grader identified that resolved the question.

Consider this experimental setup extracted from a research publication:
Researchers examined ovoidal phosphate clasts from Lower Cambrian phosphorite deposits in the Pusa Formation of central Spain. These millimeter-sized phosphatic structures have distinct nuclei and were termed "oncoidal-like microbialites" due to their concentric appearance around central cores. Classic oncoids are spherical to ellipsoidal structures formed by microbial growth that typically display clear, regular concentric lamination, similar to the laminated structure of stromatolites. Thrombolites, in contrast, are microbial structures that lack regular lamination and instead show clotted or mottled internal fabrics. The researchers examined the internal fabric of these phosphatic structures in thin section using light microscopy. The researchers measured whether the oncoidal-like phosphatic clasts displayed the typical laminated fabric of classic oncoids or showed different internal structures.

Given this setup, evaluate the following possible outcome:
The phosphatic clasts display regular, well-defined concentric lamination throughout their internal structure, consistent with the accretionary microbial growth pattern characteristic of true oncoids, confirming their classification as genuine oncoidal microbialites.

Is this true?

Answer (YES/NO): NO